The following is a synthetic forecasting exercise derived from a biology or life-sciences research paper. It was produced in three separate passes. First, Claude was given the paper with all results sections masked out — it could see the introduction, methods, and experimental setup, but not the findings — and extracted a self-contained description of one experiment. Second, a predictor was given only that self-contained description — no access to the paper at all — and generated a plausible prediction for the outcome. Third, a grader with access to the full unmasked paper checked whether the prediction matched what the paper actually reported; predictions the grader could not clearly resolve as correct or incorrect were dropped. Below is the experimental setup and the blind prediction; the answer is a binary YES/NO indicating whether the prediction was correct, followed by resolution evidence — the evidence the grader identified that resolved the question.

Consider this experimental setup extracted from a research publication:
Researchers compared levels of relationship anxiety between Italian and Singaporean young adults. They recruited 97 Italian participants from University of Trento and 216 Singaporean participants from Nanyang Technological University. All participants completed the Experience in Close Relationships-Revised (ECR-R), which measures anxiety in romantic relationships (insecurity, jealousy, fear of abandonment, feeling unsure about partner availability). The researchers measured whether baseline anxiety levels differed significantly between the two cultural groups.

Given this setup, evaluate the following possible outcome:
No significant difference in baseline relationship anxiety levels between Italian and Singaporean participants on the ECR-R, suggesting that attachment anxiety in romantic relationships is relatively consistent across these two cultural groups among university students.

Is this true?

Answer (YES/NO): NO